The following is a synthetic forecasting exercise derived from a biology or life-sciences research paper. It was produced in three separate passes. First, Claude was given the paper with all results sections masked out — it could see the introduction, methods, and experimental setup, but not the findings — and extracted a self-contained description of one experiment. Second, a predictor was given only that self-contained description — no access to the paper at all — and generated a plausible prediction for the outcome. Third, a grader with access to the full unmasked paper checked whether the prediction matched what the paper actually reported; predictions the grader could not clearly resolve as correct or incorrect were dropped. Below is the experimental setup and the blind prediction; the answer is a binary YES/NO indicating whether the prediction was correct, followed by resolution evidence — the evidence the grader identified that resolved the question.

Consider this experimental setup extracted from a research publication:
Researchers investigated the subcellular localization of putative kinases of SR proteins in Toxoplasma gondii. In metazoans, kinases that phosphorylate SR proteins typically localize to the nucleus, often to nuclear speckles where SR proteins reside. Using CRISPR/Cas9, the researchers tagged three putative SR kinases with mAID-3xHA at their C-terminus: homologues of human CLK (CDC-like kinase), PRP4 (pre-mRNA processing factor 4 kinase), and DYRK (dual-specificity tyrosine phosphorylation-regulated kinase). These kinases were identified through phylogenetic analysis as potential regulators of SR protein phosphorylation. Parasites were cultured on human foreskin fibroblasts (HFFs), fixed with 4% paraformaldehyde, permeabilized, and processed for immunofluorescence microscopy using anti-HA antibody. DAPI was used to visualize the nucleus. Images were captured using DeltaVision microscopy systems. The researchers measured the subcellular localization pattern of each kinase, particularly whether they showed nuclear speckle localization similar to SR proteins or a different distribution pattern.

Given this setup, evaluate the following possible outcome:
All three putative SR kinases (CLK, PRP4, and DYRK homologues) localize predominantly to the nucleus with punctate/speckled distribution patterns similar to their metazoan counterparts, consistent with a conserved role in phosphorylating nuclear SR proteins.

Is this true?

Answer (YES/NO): NO